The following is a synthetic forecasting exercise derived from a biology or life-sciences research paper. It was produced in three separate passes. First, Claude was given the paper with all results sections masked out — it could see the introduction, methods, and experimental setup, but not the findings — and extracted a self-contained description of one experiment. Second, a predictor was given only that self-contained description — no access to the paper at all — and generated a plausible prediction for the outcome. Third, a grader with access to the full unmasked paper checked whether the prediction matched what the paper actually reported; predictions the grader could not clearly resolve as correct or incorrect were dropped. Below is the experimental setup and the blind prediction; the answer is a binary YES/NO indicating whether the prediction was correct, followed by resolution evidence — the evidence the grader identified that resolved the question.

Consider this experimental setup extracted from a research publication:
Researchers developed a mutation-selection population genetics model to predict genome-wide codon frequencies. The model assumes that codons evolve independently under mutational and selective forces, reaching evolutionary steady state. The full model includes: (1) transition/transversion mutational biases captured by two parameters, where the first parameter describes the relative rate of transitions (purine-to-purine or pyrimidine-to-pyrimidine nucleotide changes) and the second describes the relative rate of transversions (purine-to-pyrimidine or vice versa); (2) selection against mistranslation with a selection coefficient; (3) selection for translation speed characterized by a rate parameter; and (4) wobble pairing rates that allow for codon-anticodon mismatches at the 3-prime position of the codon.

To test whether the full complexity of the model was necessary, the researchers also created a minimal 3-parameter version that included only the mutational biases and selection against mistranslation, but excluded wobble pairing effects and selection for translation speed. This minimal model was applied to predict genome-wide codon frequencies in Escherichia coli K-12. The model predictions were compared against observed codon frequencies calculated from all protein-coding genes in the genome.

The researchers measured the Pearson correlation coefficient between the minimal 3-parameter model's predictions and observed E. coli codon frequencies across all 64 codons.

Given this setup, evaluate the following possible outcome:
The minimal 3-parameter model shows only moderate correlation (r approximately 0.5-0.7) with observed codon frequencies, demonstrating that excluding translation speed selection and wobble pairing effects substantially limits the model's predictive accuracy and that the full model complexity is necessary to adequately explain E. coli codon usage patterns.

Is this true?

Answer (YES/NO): NO